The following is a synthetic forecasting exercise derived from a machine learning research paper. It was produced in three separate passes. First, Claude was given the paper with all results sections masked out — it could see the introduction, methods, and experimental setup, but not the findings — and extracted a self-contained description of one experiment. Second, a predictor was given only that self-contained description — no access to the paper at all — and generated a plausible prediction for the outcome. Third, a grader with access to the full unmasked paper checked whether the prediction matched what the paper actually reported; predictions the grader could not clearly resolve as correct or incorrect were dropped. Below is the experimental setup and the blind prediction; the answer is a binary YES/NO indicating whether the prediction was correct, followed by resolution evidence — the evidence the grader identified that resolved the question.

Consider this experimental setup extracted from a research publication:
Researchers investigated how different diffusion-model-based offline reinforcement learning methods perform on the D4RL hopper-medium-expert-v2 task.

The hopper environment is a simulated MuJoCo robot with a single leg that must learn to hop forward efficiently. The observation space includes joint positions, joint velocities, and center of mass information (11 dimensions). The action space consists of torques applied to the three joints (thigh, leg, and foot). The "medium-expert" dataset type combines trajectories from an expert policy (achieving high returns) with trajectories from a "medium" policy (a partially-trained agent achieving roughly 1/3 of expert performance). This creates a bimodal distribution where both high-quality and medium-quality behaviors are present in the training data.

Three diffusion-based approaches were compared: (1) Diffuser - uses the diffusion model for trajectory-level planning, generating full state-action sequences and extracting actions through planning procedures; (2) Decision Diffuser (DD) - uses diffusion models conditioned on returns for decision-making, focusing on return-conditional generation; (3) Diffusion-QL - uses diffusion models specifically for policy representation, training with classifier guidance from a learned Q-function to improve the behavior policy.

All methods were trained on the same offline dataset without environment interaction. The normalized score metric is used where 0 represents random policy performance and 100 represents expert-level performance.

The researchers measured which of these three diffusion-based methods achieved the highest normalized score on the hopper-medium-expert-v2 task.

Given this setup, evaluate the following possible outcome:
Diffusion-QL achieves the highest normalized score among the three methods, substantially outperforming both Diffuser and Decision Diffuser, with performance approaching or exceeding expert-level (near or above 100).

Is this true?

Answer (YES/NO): NO